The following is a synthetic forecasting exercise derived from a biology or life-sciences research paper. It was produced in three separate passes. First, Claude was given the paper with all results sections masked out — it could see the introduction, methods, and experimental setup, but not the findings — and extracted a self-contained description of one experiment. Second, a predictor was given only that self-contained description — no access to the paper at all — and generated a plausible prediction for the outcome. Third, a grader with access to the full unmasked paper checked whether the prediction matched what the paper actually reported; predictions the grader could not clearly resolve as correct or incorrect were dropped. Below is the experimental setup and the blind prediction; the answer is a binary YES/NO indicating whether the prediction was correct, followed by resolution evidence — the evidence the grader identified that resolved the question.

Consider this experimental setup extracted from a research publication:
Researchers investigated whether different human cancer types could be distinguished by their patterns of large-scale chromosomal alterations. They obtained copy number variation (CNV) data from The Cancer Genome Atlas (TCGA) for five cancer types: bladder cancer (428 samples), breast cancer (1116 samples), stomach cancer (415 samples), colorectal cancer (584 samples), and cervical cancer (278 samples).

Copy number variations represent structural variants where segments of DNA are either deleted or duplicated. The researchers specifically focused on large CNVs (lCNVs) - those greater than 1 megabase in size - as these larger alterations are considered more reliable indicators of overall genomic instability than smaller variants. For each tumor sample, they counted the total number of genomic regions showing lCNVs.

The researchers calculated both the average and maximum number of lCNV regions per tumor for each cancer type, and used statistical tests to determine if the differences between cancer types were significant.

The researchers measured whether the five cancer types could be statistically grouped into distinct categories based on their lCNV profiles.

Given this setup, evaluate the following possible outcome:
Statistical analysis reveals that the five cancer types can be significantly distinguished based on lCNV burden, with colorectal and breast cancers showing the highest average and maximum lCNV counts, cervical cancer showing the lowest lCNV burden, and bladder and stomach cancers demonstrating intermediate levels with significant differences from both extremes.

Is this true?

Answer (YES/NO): NO